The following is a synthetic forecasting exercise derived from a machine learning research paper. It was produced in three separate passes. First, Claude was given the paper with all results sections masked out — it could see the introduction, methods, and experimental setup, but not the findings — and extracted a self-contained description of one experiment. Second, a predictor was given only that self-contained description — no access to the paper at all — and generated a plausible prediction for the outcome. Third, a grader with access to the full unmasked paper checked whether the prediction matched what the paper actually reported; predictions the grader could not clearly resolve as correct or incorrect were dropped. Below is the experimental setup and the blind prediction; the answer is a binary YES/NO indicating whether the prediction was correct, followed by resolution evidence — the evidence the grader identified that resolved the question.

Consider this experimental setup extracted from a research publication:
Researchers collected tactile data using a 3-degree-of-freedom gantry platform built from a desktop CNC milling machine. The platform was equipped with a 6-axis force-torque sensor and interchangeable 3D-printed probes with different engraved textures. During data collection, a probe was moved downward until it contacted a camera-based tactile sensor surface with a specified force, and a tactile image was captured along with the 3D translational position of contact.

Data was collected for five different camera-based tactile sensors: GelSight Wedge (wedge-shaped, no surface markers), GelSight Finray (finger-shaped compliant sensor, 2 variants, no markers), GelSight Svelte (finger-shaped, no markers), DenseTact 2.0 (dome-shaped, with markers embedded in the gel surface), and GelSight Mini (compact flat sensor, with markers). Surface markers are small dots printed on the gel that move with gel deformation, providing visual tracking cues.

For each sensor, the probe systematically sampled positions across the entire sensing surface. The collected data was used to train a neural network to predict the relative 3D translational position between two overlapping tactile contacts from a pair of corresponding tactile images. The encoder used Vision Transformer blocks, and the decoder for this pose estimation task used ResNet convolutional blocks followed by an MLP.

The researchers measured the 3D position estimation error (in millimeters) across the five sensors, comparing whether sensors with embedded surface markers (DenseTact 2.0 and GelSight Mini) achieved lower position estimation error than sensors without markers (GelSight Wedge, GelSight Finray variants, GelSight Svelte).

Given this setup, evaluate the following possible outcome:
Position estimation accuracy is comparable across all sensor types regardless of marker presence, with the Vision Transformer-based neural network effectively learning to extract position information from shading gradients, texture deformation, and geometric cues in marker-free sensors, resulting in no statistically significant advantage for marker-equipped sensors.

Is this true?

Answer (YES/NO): NO